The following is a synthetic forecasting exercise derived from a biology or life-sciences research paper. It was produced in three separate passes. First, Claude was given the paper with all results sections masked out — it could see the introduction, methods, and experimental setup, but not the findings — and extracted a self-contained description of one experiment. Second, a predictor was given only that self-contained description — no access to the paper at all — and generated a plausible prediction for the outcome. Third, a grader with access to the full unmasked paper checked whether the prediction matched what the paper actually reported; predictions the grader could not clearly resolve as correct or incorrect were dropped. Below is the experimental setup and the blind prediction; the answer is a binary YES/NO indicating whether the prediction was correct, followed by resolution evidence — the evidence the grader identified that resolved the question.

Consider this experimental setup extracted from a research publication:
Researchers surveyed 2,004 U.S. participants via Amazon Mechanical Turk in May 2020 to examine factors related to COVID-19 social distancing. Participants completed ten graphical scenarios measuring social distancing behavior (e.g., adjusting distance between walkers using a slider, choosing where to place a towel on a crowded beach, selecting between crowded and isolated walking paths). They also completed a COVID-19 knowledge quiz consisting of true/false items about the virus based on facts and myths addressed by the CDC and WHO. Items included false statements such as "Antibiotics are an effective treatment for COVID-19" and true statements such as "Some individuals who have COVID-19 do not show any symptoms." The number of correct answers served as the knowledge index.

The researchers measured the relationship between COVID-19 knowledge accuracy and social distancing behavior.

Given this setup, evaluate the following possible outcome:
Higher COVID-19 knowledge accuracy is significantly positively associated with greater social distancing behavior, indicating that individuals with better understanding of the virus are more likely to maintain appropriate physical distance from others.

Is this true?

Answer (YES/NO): YES